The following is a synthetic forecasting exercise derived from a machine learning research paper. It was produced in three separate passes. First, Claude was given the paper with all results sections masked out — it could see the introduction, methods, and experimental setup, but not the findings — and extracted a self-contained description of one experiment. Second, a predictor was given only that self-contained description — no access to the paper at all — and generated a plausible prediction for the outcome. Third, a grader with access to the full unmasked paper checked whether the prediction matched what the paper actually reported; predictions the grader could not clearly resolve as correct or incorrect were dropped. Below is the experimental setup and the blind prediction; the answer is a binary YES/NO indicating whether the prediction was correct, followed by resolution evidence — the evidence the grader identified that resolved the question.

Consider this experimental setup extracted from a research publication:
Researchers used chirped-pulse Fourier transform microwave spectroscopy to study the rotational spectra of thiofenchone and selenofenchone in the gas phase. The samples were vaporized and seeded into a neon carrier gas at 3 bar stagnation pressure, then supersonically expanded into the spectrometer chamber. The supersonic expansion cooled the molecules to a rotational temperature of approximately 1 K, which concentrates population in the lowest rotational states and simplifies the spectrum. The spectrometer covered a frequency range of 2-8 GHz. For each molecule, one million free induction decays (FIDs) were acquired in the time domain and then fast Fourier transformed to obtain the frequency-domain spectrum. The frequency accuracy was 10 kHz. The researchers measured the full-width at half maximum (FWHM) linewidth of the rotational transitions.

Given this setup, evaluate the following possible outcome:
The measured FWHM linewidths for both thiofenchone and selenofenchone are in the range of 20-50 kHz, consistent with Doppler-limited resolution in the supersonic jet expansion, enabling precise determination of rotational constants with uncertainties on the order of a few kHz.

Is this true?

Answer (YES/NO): NO